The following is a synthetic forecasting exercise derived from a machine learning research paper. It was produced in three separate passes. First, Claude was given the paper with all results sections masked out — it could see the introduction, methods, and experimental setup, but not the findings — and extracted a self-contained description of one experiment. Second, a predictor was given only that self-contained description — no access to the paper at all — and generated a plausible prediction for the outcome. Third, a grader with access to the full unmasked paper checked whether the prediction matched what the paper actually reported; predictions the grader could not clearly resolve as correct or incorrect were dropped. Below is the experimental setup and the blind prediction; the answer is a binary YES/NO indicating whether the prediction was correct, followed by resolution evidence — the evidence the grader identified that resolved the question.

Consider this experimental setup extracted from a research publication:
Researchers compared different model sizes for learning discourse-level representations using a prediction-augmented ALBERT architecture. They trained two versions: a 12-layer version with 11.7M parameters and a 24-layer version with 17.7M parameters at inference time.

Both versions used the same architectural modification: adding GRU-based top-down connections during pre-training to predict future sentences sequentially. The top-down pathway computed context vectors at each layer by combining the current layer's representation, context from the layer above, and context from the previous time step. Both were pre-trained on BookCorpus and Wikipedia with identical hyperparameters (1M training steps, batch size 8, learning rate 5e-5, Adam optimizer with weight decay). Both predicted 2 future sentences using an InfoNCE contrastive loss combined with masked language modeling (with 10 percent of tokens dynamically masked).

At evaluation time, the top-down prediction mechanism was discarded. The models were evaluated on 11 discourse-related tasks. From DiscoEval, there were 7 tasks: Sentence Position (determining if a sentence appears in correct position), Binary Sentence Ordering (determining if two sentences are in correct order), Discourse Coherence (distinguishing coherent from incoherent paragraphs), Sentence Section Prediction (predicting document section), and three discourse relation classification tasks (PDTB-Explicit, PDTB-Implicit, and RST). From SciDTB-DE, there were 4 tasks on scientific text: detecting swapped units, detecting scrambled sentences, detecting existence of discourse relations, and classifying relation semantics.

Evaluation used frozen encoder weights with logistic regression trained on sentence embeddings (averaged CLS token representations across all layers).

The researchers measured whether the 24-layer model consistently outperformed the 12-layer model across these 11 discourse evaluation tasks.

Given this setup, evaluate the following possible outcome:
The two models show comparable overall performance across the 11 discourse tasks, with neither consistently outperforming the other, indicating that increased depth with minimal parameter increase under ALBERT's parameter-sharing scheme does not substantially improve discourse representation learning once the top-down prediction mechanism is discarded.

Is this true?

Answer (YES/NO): NO